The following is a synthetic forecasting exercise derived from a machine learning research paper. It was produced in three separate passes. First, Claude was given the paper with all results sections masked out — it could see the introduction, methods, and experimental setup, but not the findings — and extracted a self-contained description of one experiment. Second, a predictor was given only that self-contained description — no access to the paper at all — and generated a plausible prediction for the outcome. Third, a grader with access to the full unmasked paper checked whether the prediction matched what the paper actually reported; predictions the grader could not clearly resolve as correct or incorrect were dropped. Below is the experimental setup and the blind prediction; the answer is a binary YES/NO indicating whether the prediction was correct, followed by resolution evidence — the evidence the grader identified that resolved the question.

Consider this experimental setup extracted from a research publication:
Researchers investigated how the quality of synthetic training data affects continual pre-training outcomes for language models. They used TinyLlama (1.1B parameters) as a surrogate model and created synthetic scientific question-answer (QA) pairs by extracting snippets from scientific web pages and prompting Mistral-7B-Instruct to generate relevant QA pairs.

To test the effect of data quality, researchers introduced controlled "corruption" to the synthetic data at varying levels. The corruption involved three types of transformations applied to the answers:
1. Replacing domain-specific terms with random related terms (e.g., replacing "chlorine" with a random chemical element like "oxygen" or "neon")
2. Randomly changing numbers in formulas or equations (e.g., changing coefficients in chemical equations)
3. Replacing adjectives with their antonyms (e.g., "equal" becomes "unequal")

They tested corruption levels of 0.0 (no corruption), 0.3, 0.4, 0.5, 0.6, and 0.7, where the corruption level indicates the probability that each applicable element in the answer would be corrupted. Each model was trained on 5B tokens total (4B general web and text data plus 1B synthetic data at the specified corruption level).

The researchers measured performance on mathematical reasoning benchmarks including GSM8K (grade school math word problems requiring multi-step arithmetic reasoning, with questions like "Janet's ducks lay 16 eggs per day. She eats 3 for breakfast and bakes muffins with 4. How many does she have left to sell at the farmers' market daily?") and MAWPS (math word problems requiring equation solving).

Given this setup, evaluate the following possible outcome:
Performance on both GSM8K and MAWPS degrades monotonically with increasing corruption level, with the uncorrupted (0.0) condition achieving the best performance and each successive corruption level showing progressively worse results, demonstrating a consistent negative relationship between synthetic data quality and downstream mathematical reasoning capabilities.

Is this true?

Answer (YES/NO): NO